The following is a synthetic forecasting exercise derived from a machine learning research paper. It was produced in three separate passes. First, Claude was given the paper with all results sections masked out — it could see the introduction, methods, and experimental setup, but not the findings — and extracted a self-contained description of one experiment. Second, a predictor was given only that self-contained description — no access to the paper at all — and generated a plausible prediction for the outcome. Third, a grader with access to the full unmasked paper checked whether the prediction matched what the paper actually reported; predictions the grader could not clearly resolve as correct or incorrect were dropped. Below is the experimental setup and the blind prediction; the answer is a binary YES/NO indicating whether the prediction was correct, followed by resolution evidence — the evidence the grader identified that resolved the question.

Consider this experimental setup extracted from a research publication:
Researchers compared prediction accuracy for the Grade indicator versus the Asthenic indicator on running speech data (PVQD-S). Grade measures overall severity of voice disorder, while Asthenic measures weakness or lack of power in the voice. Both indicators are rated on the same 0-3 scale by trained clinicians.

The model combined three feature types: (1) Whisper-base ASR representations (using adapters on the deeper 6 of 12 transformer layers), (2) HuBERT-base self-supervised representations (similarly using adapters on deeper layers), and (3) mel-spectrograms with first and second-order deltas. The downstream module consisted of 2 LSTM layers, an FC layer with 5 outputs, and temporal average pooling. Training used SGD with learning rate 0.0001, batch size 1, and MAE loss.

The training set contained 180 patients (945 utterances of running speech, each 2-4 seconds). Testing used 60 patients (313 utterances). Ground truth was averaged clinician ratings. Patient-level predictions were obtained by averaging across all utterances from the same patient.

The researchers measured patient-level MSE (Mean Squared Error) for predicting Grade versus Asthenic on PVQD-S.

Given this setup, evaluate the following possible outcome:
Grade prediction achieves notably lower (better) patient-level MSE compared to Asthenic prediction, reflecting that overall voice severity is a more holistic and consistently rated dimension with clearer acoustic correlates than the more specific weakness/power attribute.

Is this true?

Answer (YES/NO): NO